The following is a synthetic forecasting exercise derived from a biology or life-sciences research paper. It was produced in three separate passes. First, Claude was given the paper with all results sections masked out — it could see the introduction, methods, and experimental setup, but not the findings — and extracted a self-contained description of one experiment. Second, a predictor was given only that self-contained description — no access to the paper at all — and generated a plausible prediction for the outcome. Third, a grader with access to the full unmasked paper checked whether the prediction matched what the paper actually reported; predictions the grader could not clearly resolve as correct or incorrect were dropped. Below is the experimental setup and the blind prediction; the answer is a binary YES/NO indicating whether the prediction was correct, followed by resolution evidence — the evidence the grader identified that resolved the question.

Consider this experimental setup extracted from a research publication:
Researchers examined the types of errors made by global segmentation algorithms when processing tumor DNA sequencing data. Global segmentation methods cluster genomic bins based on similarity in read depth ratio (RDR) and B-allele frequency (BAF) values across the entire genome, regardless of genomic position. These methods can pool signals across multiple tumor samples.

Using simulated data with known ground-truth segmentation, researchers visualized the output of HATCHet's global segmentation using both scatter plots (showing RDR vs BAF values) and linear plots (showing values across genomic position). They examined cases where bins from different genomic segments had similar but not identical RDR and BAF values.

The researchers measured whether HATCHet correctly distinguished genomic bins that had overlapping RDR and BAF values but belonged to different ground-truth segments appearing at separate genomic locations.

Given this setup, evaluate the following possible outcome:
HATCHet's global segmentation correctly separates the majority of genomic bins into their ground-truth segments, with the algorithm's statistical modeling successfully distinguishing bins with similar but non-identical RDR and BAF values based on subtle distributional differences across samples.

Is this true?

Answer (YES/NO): NO